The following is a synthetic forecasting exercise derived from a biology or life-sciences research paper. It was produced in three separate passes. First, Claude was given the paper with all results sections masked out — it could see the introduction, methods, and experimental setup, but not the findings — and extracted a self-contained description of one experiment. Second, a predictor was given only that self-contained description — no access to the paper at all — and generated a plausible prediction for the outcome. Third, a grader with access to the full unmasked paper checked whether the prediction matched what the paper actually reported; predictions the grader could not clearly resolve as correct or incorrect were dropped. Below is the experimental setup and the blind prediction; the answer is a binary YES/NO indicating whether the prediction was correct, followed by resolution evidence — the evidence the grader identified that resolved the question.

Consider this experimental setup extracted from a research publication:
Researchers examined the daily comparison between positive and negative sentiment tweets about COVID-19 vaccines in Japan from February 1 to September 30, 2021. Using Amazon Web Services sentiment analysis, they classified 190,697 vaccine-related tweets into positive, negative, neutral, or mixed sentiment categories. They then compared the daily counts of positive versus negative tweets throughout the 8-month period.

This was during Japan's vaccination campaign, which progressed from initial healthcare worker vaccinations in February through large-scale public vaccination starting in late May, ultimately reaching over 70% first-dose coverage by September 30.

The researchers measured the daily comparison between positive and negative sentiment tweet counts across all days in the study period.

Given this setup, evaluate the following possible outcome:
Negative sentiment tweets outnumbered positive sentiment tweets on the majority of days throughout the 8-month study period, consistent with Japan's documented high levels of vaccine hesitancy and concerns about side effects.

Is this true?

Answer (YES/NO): YES